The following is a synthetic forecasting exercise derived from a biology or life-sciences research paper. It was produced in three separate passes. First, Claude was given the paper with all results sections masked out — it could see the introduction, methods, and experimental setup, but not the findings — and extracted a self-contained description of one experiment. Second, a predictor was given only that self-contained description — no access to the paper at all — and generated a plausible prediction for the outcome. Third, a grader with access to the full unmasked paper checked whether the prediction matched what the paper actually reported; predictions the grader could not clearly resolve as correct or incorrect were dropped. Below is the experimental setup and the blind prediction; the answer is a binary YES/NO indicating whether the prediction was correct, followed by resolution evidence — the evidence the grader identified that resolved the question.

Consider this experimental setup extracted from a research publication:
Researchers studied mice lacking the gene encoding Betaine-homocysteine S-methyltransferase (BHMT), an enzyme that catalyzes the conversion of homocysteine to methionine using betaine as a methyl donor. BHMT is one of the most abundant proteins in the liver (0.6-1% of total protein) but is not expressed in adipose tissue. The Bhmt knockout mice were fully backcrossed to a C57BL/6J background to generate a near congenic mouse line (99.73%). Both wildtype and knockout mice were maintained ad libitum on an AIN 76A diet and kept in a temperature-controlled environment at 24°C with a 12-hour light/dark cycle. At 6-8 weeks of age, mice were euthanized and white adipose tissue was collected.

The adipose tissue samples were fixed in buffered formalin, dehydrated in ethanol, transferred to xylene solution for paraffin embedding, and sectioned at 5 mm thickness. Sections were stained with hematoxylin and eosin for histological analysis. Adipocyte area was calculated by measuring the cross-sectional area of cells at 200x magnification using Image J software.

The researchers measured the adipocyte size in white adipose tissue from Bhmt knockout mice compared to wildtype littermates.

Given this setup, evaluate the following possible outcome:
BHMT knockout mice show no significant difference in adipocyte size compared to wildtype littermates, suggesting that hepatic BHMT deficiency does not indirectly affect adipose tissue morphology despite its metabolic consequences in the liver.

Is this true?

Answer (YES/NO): NO